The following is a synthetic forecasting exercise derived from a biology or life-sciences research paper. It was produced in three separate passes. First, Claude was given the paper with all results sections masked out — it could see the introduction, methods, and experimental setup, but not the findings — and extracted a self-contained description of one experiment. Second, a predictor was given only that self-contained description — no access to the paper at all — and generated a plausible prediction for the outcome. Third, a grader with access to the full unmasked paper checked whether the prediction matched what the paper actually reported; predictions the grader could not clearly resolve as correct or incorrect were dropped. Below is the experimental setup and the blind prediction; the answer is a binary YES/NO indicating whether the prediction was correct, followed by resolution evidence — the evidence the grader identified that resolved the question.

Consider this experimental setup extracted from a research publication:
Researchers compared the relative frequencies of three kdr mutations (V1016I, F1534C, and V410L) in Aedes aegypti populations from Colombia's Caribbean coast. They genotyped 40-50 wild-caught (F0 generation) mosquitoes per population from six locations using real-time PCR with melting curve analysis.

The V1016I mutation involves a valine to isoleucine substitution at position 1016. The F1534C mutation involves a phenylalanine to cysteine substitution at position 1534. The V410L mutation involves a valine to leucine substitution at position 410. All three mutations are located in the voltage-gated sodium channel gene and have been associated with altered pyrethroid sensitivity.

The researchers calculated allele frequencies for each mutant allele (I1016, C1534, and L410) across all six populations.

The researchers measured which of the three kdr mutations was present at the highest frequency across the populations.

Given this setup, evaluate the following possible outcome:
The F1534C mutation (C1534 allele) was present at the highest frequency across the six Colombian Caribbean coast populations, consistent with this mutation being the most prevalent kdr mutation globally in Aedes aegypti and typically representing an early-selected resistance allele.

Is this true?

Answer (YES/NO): YES